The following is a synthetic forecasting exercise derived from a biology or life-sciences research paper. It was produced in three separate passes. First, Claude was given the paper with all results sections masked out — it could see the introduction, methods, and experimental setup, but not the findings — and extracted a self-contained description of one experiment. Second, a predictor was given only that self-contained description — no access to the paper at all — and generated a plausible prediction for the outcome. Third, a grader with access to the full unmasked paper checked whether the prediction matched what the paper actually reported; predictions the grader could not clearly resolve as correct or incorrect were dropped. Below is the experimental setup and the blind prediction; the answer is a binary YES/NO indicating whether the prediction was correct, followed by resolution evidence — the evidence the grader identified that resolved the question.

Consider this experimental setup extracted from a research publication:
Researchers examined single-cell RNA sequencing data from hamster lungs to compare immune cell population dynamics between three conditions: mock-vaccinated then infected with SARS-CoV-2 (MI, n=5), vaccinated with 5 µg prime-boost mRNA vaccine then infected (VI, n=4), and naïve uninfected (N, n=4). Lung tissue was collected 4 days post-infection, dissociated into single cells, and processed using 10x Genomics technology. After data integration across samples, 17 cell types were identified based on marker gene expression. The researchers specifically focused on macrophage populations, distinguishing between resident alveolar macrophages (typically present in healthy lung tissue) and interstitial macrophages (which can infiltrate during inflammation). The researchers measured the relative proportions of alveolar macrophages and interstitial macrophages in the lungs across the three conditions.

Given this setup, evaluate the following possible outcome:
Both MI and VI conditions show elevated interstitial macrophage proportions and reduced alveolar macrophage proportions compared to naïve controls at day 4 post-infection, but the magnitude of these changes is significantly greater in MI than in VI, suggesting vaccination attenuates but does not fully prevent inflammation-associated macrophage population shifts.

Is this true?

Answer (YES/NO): NO